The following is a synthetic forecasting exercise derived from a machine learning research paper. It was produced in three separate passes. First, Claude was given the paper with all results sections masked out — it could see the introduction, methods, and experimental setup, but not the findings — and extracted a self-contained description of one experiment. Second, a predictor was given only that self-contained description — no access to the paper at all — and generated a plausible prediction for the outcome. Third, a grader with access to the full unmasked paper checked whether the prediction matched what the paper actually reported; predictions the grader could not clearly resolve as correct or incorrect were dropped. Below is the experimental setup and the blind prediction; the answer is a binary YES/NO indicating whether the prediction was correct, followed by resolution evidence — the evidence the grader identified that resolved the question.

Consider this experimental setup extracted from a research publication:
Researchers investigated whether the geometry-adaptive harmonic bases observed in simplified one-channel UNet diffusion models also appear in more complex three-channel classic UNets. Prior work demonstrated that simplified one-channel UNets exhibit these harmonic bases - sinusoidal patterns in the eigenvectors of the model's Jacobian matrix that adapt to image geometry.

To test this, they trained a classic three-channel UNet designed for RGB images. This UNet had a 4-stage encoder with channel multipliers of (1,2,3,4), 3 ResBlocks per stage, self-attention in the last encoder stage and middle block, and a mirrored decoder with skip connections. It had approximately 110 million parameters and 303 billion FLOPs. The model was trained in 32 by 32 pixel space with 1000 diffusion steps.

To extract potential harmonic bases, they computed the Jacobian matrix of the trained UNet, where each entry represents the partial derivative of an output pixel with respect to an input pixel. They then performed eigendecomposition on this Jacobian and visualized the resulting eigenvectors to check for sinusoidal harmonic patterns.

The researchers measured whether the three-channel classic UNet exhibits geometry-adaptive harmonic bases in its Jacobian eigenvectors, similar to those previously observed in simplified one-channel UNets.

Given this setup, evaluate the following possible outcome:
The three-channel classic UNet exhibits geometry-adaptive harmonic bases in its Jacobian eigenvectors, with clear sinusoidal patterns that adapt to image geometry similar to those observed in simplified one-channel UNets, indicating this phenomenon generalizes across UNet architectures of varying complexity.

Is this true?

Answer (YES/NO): YES